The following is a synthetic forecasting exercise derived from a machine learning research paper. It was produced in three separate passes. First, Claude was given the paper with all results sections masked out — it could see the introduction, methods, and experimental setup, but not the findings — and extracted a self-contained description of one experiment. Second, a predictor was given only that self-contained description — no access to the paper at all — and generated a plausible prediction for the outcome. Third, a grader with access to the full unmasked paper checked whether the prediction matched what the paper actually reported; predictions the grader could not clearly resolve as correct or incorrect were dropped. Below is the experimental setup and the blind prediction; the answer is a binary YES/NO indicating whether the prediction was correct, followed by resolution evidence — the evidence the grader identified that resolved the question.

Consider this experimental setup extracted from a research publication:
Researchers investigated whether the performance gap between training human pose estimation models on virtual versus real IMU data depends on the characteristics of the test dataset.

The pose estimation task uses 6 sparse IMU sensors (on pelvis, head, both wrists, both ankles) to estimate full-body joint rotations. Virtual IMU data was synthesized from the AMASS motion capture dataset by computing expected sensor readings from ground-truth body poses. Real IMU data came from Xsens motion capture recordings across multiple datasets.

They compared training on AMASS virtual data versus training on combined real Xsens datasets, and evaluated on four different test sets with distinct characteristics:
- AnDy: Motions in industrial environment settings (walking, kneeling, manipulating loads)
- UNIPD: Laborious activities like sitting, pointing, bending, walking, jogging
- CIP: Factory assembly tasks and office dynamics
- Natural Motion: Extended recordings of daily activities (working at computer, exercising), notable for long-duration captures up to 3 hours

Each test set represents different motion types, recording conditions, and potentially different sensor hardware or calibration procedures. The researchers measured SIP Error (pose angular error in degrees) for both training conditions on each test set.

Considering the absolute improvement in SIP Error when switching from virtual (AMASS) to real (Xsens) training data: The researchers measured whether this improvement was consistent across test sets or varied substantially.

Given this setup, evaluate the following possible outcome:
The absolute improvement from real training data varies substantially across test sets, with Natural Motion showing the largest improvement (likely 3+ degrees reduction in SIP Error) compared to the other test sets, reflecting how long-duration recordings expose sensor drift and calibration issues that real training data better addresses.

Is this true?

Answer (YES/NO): YES